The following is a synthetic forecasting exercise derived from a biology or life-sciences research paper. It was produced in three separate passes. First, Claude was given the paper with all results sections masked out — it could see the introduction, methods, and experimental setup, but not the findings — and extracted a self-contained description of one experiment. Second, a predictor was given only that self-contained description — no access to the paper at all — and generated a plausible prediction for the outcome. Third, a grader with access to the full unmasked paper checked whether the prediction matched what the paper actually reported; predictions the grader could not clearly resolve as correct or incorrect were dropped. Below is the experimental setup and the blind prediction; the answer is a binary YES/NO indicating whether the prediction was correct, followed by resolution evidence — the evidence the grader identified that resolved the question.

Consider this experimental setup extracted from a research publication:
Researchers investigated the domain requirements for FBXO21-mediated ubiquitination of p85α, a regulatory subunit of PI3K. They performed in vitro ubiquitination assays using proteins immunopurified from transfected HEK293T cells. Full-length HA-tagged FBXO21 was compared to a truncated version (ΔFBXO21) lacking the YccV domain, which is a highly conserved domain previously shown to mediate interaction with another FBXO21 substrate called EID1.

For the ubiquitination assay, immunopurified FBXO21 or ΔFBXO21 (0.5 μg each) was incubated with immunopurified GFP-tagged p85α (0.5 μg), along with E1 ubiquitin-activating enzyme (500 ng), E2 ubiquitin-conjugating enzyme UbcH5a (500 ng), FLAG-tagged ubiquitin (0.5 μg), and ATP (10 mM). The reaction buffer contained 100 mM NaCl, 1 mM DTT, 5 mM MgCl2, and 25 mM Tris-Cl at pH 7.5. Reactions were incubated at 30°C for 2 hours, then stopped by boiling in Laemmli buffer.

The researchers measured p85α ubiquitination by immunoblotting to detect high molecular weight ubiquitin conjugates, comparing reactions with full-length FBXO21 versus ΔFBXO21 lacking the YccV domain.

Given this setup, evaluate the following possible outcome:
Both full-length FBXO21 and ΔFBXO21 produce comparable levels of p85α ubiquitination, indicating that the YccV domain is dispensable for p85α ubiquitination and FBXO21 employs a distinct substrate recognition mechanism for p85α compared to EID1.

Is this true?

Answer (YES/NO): NO